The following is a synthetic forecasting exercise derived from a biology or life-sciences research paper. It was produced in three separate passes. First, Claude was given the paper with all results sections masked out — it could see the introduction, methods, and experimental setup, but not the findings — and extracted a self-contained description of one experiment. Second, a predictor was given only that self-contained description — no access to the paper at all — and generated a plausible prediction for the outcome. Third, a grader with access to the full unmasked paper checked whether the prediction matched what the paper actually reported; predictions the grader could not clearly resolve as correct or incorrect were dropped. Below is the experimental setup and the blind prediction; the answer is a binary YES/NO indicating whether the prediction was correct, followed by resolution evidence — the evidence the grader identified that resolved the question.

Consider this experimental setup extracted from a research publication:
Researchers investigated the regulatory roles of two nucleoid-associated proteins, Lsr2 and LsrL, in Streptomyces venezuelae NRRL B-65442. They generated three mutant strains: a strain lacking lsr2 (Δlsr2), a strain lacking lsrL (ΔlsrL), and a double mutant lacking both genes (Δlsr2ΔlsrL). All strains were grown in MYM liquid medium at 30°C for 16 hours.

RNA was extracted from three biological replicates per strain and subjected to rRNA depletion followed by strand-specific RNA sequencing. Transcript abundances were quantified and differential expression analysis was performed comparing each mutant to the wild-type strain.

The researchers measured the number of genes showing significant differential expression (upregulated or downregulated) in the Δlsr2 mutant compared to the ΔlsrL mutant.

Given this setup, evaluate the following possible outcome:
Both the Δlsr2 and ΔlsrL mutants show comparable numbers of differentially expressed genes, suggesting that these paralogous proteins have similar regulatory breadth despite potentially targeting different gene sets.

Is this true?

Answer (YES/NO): NO